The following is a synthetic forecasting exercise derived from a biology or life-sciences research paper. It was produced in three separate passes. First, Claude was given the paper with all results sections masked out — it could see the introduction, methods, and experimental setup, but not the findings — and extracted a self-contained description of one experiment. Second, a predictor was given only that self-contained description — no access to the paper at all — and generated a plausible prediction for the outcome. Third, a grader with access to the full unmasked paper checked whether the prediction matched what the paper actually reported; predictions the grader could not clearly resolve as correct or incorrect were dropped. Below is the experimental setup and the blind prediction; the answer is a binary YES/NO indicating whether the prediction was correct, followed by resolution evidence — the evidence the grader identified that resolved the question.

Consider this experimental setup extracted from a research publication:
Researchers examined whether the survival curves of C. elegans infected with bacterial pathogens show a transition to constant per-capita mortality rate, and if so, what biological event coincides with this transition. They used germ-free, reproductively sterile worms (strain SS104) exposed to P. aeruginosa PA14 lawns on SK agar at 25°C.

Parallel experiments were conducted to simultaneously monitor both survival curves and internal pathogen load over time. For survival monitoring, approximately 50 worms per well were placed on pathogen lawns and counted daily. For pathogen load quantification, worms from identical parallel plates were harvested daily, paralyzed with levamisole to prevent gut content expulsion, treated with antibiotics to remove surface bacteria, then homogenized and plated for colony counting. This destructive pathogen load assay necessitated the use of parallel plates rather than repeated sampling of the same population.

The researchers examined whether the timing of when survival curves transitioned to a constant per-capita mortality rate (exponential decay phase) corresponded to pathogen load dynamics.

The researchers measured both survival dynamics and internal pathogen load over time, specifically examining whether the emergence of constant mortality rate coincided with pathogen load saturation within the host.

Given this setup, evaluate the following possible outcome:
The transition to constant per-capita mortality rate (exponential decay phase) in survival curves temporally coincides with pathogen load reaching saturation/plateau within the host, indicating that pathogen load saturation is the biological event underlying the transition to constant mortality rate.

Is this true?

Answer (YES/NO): YES